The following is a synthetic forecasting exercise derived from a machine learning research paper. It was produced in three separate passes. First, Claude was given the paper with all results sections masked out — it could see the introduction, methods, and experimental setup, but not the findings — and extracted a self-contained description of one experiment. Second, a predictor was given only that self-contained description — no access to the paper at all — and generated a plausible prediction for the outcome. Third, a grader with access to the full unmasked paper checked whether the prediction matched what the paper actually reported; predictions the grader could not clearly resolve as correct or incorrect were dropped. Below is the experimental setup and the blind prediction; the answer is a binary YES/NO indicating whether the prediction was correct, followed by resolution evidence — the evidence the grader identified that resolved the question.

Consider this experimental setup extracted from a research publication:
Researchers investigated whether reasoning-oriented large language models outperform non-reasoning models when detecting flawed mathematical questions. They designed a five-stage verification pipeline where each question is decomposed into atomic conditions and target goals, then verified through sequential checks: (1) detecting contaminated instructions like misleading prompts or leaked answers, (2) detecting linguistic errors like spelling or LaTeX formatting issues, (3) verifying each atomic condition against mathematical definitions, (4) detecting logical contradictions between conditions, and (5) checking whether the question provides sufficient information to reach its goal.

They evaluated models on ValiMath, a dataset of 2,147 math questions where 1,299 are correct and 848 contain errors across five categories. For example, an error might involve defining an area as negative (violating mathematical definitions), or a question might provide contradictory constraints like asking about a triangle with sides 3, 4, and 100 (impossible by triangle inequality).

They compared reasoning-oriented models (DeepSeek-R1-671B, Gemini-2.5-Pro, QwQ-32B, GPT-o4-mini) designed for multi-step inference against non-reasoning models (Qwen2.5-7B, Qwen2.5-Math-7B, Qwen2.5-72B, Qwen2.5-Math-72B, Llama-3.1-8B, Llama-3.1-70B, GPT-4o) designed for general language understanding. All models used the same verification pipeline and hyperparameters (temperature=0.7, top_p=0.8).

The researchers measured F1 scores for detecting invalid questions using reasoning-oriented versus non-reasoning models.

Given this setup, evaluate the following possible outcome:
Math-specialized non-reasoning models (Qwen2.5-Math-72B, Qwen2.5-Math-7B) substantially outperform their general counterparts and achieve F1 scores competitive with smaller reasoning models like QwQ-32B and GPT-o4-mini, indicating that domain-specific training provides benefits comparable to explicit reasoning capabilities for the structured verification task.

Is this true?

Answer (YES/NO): NO